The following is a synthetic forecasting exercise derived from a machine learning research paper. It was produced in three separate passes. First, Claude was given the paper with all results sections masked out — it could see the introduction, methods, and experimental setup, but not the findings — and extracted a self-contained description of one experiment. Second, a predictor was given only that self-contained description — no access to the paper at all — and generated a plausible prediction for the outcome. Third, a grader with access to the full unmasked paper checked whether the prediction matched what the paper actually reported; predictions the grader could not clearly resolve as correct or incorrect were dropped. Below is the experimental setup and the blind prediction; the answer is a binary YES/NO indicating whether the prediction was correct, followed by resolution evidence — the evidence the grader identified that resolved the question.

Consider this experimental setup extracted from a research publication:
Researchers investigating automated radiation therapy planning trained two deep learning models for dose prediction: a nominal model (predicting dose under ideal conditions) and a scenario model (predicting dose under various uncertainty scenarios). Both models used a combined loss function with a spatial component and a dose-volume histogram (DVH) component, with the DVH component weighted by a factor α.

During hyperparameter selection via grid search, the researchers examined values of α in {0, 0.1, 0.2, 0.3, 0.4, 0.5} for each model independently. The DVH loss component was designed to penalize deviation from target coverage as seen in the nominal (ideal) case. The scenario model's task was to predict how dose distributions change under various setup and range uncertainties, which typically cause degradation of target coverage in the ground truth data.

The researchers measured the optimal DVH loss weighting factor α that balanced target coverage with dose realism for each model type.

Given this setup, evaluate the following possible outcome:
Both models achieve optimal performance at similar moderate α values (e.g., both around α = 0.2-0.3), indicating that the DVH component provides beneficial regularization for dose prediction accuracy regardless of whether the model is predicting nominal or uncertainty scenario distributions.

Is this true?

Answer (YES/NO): NO